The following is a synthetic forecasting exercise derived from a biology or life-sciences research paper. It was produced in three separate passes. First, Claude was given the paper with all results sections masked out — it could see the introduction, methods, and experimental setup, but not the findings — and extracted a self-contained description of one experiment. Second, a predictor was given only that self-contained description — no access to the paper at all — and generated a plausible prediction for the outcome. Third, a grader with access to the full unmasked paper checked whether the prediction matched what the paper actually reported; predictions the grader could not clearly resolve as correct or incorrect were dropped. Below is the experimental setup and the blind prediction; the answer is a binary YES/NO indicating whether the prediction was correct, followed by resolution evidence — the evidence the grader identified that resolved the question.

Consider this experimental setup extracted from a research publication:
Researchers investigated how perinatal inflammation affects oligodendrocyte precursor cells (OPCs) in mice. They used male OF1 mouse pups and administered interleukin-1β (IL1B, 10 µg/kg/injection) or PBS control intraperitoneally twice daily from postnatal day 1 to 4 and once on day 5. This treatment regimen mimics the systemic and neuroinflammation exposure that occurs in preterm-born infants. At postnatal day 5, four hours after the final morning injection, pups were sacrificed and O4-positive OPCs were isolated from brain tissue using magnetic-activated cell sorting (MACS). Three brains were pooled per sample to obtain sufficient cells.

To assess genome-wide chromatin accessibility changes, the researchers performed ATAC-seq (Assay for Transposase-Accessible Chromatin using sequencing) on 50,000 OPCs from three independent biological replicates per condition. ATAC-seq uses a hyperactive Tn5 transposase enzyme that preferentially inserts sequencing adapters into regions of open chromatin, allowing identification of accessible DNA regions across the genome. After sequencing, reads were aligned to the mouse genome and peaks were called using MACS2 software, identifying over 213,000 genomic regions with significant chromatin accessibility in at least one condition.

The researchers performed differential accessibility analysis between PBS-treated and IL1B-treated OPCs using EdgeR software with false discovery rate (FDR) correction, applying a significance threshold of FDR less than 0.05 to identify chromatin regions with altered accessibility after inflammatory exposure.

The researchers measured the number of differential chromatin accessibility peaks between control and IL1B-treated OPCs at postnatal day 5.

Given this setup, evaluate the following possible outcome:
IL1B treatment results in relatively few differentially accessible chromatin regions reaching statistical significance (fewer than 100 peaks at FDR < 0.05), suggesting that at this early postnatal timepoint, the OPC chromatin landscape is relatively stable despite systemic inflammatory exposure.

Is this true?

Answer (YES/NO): NO